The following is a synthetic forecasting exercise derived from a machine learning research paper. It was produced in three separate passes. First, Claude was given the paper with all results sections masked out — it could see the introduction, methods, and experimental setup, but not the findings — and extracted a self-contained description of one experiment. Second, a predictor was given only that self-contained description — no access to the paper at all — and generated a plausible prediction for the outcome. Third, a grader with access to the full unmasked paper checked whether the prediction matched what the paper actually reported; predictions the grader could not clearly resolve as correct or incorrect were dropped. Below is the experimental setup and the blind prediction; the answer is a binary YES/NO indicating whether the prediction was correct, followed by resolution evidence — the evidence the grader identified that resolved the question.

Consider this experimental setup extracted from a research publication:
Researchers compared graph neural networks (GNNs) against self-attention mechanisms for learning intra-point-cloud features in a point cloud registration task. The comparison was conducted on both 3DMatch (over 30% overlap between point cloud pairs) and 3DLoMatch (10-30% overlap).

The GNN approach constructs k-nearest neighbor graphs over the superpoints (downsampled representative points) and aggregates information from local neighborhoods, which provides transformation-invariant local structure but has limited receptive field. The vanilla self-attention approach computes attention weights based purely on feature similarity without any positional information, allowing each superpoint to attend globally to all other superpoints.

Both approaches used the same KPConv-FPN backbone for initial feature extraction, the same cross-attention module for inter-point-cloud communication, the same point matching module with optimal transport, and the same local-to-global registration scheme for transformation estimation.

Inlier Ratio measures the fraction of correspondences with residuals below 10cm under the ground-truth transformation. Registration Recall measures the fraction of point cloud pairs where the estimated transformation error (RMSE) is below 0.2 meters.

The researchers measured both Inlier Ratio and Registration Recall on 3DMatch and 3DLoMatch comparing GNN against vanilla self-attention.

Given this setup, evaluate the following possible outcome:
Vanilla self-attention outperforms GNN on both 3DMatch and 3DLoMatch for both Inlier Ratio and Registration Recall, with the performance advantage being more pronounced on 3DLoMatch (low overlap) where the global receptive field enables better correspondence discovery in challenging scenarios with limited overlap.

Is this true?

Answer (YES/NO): NO